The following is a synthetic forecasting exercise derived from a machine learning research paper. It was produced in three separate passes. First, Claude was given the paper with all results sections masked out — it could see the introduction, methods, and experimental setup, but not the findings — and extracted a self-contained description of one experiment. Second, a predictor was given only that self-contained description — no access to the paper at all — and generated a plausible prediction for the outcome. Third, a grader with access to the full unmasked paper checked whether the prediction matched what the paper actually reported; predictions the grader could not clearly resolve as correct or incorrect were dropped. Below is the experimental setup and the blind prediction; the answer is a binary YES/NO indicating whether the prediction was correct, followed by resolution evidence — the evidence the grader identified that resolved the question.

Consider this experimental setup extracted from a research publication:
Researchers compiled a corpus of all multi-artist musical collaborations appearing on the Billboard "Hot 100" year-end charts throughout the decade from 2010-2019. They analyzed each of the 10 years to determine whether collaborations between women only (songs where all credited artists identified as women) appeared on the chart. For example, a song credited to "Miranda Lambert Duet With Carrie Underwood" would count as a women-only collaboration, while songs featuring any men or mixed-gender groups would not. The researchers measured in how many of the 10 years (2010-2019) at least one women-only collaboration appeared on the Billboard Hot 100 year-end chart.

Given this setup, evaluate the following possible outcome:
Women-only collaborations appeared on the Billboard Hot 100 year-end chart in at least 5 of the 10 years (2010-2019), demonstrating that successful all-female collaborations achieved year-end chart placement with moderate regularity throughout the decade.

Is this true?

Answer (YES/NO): NO